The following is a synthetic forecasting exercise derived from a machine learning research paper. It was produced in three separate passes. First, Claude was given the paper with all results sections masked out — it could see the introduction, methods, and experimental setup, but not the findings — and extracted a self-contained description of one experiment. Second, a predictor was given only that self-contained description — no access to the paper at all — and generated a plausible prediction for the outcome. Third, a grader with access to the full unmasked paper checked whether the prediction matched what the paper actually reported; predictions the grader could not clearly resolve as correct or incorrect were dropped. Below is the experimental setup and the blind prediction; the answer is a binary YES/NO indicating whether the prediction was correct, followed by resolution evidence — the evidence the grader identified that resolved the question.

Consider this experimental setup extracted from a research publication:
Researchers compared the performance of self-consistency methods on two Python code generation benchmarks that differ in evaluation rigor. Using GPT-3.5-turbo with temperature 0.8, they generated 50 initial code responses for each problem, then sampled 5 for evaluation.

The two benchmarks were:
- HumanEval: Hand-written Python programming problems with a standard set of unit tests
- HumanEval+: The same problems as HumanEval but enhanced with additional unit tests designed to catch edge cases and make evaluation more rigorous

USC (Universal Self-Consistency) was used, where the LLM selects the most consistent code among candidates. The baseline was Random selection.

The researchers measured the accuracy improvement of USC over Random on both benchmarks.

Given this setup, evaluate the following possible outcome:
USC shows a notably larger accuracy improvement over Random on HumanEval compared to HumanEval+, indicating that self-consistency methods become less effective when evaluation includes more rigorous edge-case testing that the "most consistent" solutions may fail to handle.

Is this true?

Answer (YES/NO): NO